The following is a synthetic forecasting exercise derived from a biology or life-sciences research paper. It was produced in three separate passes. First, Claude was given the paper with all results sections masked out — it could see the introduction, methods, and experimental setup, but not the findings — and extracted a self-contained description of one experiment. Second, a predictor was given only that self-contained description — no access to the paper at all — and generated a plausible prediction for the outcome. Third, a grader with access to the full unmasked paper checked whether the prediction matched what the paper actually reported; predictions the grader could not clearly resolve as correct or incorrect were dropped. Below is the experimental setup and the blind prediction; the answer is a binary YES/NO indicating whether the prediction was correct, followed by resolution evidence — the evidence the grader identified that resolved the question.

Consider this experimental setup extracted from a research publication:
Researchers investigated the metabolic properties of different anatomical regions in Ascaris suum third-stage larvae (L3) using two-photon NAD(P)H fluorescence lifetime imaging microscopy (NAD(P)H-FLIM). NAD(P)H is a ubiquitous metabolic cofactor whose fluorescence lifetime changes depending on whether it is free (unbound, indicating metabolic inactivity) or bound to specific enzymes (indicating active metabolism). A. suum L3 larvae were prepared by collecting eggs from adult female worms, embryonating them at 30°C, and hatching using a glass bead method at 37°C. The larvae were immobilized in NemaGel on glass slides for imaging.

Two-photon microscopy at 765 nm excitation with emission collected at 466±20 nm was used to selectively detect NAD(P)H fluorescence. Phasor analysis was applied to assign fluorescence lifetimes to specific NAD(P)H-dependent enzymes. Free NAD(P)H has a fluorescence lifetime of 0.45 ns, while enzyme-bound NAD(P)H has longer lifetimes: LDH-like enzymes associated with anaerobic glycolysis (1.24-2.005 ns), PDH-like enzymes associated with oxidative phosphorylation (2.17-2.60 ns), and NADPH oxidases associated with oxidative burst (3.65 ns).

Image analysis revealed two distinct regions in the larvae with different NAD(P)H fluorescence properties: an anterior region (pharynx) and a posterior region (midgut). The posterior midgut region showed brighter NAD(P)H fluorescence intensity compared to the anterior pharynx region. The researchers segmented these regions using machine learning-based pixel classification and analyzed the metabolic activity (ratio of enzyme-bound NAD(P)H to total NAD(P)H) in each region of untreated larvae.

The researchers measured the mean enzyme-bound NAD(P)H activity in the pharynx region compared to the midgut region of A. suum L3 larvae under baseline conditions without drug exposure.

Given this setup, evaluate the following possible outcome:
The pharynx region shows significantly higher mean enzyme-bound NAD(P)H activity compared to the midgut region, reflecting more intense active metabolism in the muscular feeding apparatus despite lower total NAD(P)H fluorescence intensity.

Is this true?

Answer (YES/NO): YES